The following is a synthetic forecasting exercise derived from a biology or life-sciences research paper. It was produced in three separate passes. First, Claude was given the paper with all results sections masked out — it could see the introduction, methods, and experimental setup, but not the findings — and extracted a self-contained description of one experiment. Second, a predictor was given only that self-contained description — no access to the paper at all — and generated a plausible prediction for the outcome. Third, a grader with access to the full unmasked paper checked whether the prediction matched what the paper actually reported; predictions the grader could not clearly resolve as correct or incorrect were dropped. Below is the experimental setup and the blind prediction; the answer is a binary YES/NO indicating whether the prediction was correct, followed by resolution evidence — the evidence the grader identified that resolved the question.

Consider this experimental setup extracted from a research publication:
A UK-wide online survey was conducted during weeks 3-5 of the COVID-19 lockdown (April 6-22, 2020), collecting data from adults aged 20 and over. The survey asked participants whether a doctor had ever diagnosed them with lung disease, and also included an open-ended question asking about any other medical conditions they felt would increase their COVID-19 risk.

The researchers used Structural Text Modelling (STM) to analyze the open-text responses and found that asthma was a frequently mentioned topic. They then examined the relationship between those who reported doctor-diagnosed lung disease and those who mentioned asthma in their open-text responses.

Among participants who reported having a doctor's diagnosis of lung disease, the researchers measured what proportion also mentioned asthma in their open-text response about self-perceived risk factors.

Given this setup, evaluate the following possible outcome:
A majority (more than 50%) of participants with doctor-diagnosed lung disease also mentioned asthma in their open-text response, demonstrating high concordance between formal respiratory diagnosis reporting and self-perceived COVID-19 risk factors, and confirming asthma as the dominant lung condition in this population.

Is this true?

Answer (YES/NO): YES